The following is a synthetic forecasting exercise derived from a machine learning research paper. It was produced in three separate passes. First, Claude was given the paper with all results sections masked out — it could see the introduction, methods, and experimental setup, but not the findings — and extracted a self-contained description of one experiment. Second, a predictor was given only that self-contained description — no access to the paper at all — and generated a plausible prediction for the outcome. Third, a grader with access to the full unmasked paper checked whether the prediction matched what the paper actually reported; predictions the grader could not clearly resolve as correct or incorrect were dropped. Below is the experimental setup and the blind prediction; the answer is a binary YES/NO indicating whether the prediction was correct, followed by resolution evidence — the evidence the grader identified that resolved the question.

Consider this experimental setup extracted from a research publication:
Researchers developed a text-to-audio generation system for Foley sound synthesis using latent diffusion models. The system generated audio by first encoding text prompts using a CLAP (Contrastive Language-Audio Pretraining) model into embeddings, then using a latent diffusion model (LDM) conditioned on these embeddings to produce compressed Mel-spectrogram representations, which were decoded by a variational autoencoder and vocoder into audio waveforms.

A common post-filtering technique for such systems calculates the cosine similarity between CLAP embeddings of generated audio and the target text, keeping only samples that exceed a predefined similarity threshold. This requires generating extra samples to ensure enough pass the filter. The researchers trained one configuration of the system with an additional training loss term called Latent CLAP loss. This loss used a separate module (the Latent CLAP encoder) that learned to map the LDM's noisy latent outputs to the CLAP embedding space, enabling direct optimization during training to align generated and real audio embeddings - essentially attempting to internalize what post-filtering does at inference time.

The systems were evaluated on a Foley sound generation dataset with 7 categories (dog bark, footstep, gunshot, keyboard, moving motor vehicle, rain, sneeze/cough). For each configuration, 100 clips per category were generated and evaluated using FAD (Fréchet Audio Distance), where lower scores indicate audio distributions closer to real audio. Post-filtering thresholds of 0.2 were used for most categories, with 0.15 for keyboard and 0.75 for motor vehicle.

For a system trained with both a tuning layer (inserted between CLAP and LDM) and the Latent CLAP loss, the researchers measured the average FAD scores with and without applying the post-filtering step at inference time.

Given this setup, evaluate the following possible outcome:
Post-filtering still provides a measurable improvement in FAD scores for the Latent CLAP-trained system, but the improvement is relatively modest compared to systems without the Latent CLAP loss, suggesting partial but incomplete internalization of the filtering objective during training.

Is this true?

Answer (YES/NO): NO